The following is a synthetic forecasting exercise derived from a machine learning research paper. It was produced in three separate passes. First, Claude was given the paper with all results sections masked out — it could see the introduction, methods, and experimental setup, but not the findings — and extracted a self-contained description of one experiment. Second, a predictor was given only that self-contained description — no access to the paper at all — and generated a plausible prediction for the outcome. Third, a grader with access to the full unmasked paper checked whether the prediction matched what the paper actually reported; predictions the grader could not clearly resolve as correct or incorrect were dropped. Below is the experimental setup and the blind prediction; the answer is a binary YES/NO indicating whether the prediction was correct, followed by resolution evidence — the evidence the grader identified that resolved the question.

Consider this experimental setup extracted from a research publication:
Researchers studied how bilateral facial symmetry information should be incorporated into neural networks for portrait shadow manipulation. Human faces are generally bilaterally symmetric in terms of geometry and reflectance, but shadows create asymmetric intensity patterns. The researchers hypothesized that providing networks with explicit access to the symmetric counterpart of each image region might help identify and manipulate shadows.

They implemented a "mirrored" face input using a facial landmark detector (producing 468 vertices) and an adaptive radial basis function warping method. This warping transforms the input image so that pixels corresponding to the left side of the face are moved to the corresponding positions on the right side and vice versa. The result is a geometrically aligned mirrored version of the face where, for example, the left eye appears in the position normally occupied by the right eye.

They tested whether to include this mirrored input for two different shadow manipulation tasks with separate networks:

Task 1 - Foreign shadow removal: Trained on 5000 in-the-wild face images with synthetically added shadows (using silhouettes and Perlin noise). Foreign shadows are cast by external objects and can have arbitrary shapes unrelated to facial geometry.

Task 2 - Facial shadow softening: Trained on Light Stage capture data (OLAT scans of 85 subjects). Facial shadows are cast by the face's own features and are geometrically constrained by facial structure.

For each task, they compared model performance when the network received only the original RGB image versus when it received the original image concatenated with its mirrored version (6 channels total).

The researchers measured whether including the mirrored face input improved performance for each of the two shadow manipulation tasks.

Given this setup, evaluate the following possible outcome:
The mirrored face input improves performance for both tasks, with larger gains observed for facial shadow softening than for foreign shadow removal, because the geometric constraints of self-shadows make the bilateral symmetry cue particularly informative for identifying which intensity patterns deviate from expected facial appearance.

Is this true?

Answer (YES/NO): NO